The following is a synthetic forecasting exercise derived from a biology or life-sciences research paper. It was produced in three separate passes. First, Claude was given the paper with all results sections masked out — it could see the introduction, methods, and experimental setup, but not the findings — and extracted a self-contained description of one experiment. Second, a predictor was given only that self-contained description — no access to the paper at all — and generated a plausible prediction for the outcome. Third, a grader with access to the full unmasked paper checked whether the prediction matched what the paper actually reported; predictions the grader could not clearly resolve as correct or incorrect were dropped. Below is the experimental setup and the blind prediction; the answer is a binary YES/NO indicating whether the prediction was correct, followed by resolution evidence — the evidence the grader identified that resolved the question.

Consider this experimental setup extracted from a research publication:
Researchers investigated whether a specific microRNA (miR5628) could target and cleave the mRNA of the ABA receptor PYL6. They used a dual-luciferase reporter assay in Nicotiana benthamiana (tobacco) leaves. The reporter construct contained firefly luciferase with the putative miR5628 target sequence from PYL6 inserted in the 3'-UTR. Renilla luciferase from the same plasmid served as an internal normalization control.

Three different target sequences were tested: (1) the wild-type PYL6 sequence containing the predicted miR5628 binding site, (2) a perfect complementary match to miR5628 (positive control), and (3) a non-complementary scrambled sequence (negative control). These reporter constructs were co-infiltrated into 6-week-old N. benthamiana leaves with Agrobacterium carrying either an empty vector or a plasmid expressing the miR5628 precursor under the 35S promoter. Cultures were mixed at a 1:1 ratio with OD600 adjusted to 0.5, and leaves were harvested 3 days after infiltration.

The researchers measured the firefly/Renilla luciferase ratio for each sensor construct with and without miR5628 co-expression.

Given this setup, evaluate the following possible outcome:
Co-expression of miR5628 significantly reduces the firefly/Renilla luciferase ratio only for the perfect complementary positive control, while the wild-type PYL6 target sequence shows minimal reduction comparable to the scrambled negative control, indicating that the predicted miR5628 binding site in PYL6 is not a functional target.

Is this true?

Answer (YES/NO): NO